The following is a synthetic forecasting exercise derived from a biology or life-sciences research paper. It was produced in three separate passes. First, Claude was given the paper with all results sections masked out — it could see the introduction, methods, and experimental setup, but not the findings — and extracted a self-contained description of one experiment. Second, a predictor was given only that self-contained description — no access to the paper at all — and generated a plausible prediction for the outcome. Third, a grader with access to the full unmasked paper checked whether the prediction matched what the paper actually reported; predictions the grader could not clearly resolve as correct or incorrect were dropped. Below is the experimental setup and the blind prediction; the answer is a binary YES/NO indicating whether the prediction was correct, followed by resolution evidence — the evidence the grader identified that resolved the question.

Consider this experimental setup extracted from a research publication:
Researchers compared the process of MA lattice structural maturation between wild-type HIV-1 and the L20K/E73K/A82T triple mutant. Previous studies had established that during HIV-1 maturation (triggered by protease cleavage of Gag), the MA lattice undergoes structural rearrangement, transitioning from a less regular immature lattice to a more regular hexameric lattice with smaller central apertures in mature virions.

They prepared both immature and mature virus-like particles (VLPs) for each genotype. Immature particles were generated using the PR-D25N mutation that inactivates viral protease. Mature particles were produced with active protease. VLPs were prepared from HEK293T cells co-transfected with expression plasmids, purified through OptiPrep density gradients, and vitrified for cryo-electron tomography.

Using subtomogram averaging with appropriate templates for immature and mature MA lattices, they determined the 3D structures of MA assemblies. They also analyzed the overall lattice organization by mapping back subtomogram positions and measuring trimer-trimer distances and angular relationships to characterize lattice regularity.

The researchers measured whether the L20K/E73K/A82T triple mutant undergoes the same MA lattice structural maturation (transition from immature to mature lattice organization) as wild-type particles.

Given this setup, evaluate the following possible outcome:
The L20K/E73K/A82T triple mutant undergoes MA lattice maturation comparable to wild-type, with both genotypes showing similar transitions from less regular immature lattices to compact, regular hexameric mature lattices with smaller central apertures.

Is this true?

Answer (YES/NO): NO